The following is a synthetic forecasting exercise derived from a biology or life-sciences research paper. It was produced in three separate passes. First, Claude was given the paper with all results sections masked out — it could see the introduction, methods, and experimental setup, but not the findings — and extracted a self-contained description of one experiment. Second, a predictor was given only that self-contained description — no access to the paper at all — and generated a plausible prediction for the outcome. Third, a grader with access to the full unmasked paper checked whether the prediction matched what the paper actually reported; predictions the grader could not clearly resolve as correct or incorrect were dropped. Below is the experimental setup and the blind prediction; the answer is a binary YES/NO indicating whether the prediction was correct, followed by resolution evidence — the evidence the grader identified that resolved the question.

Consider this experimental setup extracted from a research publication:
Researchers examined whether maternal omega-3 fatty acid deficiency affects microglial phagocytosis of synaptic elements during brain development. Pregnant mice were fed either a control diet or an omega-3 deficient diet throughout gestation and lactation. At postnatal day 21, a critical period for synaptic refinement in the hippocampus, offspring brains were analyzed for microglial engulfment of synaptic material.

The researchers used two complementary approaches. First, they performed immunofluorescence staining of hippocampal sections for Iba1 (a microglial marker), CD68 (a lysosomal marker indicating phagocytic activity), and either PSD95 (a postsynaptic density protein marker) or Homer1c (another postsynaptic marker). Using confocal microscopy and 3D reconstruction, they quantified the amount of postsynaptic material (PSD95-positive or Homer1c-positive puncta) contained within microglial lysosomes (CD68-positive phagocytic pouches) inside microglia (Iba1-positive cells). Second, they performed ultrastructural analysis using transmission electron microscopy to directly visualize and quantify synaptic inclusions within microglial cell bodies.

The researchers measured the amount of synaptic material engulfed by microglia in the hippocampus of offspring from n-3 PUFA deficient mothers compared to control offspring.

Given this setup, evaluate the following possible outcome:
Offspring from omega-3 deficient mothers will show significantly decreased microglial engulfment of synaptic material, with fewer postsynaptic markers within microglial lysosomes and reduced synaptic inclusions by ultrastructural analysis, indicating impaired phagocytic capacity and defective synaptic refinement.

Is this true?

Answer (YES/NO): NO